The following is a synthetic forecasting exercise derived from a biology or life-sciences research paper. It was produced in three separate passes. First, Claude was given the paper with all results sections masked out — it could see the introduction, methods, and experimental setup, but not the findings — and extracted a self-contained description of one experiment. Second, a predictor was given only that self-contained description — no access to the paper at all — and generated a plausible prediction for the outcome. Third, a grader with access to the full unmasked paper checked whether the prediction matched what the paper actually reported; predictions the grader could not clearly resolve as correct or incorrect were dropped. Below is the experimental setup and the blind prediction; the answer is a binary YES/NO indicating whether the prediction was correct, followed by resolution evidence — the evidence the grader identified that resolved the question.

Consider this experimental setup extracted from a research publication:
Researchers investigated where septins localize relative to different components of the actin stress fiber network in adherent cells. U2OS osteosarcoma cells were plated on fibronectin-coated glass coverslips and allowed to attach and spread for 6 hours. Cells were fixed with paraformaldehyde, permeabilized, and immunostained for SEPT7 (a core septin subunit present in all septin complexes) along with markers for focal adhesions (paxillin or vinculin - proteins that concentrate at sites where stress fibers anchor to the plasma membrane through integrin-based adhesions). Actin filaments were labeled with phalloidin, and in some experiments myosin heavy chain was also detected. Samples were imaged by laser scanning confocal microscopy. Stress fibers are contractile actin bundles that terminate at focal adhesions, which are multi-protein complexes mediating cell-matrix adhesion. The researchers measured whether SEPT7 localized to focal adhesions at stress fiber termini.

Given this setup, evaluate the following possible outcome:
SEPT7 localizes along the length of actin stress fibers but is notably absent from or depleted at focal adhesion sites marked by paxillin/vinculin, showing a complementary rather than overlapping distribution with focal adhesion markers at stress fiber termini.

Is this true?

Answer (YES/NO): YES